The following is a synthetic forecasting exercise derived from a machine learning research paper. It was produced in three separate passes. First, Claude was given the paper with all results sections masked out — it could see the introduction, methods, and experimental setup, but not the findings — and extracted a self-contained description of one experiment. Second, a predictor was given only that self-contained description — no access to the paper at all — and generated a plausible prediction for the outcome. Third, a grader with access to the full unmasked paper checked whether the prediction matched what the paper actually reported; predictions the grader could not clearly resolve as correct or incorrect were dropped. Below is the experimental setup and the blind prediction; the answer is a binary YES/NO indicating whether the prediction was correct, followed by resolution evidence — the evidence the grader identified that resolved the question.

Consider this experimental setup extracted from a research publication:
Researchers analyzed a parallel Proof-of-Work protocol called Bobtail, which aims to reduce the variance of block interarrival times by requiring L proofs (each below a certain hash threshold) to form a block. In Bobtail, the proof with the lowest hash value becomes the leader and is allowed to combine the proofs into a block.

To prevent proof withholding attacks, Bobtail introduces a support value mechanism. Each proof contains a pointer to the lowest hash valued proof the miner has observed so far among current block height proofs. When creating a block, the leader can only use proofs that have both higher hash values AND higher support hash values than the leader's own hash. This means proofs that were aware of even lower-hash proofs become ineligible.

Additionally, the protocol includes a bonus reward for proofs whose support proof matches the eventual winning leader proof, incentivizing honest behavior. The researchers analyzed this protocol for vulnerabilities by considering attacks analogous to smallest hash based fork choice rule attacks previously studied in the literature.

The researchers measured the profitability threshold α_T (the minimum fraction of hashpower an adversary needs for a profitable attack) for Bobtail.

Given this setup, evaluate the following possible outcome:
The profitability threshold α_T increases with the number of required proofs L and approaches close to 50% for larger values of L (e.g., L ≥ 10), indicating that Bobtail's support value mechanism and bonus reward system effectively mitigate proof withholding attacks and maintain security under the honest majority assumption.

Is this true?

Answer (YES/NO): NO